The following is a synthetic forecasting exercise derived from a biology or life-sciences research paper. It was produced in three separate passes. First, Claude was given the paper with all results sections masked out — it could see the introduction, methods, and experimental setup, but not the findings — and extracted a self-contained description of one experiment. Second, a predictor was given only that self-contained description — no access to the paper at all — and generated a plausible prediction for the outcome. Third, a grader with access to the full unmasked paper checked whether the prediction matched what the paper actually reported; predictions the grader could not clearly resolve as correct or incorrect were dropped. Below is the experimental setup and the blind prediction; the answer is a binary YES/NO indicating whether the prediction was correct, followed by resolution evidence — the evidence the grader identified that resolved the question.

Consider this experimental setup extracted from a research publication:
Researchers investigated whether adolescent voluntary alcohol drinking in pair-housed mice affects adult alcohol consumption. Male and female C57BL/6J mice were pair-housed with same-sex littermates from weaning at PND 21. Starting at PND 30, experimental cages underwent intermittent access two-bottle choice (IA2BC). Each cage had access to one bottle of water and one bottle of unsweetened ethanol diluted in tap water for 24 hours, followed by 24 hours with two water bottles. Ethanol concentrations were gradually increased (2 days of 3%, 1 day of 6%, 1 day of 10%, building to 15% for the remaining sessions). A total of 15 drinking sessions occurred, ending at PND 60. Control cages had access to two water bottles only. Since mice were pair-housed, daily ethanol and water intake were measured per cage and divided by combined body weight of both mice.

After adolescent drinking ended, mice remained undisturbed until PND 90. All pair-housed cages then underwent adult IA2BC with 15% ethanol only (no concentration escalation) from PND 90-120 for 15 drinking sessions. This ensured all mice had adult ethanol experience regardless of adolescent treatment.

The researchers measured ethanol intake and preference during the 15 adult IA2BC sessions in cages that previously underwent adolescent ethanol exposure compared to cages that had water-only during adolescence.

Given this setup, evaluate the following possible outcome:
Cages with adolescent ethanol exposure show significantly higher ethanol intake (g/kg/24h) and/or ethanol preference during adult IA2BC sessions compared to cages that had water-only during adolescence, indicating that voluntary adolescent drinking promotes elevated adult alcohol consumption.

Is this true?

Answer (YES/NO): NO